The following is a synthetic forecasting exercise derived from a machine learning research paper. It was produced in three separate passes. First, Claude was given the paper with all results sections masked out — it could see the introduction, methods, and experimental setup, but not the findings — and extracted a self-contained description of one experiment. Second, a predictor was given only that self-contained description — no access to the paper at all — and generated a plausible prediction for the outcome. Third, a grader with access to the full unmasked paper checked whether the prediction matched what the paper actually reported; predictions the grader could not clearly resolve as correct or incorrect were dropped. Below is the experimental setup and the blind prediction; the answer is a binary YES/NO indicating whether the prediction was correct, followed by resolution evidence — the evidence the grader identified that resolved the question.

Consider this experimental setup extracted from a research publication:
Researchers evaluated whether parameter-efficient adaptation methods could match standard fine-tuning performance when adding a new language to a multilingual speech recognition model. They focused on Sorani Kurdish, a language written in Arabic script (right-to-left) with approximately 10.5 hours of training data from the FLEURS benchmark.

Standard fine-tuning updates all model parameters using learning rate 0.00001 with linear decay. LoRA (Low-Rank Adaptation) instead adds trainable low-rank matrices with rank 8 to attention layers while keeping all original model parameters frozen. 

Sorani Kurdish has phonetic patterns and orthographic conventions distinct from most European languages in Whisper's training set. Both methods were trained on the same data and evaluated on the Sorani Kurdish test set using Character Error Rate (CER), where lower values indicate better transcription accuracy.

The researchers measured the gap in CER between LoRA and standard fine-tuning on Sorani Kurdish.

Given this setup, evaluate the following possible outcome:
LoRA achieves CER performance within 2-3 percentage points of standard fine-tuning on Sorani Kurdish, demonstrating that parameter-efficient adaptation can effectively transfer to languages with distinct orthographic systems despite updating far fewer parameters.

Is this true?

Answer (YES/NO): YES